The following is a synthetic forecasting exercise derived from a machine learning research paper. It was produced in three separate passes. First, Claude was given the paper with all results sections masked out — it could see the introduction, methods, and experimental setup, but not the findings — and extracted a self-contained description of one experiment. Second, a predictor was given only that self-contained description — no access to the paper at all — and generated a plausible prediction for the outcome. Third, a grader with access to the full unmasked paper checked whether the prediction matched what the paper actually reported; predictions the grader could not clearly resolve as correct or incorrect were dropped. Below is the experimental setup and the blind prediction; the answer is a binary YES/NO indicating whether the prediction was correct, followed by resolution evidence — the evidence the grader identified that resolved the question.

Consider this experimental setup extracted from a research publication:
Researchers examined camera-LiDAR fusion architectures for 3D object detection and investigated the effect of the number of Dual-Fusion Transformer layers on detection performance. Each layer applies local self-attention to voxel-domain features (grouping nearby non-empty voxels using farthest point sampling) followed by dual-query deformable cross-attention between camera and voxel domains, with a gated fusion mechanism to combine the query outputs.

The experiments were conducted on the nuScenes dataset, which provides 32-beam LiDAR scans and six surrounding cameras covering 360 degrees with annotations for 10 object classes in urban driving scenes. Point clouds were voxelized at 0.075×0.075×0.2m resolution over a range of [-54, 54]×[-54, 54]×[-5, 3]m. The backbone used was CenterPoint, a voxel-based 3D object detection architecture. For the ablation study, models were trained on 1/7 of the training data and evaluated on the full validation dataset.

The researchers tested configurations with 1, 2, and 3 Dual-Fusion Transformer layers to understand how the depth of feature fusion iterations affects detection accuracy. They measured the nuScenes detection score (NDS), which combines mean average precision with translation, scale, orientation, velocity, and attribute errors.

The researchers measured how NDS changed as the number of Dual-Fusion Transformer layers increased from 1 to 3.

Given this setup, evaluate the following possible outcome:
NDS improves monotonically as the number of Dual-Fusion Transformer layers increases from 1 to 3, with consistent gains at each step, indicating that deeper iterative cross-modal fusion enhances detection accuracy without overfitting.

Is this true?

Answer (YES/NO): NO